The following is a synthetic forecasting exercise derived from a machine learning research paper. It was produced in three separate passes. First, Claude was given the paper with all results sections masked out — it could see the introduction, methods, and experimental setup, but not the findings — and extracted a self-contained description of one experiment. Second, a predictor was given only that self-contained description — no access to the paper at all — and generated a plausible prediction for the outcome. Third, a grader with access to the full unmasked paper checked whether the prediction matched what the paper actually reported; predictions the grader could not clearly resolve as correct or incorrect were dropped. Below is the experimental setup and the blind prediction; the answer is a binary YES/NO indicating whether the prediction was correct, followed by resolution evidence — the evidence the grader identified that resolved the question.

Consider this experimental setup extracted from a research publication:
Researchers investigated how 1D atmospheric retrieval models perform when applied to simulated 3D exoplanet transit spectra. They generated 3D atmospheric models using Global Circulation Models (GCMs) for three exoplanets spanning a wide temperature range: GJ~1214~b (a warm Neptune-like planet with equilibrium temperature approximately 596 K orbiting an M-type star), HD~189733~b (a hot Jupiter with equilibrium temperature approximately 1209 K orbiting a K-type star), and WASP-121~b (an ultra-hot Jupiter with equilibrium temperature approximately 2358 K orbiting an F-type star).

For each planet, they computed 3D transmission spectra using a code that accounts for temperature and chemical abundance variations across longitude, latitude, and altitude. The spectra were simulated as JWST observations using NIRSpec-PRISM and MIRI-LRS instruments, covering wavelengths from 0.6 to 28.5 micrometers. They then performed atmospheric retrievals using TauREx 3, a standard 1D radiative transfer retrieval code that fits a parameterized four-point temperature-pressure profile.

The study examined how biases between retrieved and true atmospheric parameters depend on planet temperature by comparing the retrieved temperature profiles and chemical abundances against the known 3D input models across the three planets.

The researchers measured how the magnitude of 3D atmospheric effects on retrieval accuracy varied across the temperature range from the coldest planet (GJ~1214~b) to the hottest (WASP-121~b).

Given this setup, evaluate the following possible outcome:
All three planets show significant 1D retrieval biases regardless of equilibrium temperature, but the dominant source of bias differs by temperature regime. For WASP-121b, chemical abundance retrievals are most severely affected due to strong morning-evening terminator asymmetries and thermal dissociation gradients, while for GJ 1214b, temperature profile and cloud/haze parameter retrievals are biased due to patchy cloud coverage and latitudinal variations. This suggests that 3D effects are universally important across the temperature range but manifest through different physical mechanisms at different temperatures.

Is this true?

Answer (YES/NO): NO